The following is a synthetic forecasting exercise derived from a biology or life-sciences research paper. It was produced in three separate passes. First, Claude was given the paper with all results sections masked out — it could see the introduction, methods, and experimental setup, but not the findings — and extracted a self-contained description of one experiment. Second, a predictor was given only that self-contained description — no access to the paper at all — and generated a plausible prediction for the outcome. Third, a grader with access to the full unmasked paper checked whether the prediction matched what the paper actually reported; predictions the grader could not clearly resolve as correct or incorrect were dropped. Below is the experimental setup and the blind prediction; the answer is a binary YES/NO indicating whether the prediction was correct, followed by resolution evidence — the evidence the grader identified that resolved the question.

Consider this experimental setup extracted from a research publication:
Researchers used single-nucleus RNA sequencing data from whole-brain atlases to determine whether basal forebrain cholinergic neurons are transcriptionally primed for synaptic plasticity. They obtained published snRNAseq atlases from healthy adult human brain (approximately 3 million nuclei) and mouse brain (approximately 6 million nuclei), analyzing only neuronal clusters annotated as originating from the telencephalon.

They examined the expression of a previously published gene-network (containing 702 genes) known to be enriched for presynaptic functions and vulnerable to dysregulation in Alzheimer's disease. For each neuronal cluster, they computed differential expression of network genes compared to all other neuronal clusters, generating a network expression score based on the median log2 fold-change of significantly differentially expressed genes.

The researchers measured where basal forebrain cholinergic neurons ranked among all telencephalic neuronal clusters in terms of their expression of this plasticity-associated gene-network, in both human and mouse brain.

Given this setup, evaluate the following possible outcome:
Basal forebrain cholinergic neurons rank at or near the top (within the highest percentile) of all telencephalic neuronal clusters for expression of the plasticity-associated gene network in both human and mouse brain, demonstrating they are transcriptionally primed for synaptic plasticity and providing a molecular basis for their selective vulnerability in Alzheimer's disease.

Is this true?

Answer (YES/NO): NO